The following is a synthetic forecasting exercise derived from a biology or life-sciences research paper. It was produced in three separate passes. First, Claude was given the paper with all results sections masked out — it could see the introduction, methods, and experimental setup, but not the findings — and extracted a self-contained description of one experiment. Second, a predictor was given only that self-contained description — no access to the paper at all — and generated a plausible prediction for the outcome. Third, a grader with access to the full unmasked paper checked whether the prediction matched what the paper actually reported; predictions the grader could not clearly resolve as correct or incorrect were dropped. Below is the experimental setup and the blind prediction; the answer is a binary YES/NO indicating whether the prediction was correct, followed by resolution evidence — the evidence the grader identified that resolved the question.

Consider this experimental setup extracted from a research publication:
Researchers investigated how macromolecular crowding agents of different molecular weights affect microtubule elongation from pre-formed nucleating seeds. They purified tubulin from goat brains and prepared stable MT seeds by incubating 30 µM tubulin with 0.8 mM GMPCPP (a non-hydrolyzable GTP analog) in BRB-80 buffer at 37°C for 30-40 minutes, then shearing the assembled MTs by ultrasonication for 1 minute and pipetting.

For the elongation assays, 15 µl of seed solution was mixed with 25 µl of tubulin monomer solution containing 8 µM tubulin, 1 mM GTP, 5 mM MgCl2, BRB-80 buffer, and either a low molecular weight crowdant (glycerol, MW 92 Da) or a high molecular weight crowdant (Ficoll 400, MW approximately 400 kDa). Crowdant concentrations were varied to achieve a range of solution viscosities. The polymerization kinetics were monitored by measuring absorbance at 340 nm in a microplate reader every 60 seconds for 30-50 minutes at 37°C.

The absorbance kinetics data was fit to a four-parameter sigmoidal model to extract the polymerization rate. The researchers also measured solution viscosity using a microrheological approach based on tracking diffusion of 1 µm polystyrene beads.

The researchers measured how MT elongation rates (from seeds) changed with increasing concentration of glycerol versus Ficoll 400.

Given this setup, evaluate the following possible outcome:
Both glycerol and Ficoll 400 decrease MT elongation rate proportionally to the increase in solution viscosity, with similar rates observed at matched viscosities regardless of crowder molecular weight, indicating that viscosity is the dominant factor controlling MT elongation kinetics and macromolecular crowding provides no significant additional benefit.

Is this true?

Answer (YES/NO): NO